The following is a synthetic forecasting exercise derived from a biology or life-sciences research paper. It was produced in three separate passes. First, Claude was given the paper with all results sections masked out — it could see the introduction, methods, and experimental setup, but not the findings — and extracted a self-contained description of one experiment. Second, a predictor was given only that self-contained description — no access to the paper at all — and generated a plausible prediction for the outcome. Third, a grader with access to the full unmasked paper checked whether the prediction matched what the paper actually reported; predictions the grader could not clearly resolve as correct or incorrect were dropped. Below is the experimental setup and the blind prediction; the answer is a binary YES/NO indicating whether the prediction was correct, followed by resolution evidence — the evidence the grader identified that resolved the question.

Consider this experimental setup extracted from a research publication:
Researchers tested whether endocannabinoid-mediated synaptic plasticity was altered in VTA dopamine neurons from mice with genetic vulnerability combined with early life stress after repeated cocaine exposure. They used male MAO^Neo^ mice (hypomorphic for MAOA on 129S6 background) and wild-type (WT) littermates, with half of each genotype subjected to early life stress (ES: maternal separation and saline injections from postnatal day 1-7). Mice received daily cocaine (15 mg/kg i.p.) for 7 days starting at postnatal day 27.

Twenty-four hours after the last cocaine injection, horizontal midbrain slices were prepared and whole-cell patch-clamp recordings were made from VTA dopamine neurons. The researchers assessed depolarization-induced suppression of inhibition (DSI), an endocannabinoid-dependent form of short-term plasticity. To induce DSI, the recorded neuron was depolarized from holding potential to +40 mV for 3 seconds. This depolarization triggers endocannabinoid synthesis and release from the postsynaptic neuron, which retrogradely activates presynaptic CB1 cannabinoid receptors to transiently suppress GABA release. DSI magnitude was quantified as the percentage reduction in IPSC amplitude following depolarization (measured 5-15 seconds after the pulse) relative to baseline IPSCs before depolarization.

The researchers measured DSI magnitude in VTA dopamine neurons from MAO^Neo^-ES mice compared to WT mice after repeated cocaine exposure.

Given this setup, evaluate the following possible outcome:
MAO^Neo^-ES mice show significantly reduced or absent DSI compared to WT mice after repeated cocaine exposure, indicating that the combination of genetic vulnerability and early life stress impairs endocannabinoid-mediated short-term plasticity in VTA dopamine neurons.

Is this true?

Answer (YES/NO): NO